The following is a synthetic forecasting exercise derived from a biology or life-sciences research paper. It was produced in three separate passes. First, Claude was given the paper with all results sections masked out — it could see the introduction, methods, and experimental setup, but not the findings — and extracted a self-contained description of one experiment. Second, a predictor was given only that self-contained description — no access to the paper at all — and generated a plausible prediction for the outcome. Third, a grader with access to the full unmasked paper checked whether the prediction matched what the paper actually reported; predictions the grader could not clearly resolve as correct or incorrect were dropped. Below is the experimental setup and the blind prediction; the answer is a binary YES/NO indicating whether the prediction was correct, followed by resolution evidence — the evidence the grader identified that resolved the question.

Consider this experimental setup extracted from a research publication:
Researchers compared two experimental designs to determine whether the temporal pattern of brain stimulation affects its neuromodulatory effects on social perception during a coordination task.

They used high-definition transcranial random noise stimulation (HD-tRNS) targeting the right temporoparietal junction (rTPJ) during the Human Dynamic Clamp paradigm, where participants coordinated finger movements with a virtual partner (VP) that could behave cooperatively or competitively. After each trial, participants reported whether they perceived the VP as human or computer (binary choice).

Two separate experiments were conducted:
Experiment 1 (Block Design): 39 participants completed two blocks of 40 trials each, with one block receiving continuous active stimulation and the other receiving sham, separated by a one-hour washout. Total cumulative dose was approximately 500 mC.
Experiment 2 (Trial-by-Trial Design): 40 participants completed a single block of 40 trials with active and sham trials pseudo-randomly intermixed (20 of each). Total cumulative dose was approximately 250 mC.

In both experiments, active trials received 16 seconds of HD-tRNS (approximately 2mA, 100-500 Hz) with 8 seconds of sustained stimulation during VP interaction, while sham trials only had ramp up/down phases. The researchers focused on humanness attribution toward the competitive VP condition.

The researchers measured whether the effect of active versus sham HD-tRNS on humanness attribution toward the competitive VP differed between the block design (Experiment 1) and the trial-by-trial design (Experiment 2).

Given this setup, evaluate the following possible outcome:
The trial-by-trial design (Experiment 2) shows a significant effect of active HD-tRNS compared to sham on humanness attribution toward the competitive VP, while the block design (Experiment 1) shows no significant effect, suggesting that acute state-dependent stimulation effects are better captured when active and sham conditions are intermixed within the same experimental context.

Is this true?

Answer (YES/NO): NO